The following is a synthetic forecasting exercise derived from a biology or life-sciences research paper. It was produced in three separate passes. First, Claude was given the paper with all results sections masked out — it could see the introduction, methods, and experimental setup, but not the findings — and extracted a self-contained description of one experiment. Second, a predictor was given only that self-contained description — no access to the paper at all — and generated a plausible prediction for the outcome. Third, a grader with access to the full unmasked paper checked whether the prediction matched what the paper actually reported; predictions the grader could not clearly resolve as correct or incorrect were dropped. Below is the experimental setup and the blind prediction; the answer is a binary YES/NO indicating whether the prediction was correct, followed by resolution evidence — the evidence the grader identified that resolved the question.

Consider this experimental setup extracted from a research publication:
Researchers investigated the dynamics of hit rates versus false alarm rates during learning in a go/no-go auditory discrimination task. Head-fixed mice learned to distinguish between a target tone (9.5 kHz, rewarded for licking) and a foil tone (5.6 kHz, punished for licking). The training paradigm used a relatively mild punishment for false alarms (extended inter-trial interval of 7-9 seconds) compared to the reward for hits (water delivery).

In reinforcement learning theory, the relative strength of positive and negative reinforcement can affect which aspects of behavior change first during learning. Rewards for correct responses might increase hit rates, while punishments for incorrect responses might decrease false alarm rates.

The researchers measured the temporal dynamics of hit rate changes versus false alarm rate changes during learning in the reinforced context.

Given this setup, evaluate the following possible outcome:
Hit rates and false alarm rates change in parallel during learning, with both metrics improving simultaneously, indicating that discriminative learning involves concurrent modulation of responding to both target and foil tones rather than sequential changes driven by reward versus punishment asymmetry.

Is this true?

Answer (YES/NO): NO